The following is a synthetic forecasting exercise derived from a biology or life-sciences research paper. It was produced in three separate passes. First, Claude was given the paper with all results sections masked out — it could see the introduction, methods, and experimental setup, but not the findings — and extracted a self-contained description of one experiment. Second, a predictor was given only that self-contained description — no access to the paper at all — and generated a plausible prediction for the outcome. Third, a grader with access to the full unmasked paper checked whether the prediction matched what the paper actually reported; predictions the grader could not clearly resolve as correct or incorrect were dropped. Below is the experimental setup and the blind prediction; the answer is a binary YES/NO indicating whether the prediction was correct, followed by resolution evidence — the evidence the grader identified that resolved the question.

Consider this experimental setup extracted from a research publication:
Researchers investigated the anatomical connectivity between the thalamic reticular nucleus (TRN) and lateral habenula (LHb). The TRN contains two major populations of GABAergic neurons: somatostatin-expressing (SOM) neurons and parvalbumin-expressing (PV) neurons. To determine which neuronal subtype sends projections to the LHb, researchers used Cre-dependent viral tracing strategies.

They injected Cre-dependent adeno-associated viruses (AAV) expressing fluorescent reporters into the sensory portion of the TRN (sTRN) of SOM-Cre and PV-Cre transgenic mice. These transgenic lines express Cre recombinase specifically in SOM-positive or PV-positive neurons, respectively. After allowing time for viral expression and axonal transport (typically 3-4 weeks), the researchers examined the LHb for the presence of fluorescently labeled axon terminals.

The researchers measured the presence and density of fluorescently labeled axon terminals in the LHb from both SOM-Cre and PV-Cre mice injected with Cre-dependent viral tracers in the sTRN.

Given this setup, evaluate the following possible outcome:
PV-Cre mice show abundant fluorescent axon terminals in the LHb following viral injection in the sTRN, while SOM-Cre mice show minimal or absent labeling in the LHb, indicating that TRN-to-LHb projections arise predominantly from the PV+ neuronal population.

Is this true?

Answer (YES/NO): NO